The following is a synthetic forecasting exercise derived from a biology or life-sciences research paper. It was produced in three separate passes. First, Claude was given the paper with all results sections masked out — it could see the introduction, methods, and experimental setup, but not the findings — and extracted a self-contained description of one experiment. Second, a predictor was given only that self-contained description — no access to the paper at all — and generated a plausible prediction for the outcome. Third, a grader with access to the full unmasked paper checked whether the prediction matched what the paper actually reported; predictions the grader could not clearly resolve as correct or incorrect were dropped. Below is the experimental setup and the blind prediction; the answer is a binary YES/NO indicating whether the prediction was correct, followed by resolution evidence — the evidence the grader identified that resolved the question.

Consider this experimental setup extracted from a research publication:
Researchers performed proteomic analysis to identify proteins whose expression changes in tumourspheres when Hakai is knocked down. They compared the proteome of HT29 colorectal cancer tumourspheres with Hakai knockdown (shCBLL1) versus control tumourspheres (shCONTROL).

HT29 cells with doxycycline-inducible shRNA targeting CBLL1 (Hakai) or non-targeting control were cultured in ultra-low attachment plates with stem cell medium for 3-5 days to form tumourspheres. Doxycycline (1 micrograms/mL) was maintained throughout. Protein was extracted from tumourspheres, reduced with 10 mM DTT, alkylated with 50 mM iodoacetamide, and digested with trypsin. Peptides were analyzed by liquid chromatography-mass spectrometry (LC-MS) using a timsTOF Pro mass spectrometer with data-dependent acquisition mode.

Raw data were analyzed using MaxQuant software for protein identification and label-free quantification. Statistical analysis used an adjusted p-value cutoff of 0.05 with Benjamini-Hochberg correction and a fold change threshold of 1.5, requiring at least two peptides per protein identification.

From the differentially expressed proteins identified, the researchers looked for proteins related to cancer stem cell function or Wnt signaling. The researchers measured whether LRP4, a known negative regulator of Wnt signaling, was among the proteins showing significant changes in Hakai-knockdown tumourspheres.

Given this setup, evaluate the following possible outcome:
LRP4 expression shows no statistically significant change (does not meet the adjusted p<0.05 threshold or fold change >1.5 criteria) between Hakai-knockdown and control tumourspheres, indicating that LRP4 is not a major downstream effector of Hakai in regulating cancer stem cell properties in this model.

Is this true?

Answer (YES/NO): NO